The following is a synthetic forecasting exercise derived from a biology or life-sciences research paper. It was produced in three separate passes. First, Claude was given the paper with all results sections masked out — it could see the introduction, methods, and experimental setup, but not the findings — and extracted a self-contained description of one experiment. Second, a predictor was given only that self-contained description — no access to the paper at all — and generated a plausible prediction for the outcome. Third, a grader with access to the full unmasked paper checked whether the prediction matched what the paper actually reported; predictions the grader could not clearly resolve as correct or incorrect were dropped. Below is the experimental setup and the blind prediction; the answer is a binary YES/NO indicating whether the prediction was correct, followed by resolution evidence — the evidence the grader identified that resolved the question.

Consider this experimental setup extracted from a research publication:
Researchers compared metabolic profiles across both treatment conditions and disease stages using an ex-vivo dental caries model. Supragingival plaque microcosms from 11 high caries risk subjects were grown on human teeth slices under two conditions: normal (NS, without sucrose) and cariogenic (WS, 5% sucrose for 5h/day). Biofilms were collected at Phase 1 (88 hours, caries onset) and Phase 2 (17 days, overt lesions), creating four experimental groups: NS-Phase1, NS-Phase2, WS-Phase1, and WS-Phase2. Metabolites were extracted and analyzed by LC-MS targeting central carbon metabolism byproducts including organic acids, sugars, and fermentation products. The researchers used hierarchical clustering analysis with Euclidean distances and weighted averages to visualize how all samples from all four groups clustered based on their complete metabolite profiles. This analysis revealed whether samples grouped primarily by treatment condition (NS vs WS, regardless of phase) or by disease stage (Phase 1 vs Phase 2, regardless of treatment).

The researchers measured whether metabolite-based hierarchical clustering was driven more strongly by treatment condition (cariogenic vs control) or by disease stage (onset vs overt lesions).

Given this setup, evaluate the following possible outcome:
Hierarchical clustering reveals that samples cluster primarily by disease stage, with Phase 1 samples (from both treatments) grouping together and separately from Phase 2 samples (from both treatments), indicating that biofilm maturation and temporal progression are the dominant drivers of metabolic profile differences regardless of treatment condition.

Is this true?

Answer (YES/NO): NO